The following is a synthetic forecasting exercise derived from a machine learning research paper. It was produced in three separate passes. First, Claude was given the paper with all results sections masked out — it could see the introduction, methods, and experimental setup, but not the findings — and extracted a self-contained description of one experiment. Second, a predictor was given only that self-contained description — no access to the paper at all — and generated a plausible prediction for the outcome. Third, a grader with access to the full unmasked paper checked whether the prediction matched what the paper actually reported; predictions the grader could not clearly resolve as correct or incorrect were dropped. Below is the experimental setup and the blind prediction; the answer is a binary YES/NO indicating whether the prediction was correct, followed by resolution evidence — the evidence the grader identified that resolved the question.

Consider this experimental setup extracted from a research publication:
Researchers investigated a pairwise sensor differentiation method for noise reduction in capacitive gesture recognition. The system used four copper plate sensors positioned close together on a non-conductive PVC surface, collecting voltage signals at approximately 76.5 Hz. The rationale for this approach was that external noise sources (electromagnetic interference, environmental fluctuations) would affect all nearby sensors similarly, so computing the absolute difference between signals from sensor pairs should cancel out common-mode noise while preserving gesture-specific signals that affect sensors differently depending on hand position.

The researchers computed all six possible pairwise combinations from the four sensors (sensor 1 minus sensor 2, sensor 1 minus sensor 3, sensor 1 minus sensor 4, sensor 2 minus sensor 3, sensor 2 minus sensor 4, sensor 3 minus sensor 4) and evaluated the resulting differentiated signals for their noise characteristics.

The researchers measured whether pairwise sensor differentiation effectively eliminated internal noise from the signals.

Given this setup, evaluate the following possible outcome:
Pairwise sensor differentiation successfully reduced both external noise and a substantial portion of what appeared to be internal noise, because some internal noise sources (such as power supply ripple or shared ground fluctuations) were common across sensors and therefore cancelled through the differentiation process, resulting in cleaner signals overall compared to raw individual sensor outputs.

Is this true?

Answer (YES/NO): NO